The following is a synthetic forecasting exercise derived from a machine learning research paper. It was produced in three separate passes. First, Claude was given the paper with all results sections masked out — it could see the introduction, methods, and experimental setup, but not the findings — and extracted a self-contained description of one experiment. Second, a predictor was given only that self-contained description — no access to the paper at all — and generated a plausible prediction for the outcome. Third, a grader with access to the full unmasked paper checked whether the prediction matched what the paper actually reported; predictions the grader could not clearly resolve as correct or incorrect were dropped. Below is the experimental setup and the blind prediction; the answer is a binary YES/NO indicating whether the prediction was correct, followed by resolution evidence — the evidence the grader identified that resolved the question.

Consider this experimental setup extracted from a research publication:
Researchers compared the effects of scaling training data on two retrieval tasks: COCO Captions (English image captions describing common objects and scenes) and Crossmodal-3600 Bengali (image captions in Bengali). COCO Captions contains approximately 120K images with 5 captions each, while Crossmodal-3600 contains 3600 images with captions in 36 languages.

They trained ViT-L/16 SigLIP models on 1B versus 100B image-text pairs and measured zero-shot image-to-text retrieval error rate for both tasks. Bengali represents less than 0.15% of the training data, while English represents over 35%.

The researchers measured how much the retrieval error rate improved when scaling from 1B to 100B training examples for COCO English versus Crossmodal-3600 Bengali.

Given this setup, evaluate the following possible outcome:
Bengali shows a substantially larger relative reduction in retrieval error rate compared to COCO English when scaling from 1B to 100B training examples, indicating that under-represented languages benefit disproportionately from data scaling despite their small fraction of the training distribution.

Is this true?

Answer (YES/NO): YES